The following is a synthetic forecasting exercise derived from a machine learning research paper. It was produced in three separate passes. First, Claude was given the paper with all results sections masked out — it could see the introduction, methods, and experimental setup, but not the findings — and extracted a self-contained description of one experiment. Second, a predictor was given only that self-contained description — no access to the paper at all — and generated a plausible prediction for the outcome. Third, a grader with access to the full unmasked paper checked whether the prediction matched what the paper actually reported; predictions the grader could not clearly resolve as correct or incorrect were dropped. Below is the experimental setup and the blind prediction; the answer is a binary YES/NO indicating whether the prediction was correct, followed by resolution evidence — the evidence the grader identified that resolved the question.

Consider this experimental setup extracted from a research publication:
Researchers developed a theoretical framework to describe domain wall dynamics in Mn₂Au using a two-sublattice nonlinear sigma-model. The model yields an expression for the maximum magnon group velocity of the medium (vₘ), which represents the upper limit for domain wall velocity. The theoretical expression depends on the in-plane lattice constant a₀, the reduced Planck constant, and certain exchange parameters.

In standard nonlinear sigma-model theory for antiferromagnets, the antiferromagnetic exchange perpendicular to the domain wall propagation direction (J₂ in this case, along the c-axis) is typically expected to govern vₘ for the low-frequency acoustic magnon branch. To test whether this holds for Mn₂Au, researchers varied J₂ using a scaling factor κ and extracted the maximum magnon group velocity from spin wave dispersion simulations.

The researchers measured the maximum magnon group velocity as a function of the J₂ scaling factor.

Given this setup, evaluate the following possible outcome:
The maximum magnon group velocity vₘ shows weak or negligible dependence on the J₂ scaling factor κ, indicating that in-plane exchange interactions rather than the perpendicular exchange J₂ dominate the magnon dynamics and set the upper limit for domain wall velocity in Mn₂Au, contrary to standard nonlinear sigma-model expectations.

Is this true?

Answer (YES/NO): YES